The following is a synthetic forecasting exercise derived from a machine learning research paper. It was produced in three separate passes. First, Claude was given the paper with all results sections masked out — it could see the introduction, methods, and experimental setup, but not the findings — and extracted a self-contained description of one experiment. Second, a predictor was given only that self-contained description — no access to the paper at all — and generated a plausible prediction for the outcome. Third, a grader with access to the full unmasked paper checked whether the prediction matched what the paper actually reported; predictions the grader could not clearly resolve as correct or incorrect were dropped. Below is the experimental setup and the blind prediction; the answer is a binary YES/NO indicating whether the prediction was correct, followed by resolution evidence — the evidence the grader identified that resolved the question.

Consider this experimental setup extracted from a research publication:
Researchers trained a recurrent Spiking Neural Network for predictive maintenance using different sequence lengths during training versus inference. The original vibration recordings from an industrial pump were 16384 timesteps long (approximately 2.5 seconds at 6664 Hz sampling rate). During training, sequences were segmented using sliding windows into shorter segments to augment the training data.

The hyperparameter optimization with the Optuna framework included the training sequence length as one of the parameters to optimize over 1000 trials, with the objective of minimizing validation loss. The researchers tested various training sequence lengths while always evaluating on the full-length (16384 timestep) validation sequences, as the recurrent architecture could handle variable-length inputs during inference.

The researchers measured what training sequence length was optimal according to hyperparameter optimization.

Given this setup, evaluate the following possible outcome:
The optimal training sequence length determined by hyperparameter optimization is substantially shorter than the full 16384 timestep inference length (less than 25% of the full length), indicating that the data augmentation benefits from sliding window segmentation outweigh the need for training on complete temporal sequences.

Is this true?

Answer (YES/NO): YES